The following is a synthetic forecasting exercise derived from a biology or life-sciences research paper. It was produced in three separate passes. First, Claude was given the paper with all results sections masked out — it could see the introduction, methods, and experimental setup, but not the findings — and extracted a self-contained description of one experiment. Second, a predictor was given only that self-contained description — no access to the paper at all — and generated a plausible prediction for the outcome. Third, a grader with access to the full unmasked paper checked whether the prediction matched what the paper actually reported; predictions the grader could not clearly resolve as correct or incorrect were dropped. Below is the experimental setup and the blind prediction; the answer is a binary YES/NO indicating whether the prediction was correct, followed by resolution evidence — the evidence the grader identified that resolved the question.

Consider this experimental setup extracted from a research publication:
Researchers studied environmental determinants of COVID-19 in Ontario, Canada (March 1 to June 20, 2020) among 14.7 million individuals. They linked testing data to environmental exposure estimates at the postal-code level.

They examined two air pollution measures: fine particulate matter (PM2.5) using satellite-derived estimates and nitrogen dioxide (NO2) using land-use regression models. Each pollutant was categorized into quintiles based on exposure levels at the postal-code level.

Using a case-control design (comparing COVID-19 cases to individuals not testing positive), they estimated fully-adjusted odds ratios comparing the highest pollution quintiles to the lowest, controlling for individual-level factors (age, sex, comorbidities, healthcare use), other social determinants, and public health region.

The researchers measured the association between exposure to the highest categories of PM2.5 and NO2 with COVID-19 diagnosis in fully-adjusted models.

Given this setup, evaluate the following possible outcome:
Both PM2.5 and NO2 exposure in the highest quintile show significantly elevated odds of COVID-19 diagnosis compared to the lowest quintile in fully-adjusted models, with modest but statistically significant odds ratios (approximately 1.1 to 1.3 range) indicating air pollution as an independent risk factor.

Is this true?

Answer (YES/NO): NO